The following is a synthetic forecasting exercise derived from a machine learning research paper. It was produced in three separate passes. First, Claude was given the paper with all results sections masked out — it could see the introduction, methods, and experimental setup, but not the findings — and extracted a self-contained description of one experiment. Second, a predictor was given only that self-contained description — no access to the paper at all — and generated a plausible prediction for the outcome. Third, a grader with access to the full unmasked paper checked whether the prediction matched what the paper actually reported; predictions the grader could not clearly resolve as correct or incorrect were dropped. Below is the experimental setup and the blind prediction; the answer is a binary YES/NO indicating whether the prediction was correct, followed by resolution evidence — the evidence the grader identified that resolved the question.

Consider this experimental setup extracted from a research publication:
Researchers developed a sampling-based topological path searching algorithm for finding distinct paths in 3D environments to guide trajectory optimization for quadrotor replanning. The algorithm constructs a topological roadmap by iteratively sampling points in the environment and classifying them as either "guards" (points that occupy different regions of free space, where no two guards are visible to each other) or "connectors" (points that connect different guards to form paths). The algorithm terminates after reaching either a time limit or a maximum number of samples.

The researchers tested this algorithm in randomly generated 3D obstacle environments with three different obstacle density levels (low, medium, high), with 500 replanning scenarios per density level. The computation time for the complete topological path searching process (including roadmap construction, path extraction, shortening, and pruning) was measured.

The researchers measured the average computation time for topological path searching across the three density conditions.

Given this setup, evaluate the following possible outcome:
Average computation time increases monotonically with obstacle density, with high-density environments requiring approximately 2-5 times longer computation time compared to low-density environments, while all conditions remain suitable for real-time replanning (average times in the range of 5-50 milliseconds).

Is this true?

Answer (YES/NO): NO